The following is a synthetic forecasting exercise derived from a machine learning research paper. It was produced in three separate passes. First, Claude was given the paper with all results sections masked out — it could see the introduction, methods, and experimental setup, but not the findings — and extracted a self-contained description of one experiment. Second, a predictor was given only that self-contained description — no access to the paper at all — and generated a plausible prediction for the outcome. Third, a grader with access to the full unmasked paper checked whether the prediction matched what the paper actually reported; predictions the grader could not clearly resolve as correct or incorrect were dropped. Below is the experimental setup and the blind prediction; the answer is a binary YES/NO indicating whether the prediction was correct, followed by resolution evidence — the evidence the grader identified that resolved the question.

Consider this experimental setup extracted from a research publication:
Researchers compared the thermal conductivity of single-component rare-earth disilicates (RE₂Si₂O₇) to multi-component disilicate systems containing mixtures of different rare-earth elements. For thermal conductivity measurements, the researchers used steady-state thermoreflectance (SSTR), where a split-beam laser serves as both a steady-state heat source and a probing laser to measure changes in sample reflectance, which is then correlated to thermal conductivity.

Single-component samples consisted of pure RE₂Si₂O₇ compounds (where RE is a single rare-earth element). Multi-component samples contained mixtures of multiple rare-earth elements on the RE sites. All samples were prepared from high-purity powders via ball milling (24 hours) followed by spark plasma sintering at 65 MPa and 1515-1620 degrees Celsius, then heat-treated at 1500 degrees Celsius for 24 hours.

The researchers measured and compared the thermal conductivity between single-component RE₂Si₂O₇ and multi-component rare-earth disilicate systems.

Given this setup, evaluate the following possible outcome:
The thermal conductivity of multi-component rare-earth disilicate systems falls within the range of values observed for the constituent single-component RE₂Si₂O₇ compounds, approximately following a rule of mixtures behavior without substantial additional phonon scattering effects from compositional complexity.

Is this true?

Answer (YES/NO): NO